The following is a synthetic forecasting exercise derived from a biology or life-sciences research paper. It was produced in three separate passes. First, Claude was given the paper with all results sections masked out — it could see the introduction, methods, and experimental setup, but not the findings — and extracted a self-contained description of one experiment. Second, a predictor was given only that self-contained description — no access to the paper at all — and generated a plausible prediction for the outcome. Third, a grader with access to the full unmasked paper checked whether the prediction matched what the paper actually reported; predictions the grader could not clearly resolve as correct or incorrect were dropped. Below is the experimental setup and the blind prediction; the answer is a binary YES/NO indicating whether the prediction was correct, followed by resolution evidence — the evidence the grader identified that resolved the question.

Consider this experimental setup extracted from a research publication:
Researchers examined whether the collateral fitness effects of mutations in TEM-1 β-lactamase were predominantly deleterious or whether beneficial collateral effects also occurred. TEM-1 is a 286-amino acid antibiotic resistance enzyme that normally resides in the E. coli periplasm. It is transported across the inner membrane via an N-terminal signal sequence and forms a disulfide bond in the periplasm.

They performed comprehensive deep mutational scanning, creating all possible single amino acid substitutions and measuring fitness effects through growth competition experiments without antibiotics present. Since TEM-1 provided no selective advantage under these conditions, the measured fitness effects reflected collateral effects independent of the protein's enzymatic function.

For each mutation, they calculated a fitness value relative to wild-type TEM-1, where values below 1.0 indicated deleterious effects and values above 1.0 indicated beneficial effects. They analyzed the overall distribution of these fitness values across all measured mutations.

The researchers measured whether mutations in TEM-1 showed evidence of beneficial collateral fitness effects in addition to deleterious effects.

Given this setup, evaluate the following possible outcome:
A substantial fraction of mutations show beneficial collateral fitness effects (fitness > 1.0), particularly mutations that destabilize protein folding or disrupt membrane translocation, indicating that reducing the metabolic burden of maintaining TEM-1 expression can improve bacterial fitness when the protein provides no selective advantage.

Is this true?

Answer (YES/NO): NO